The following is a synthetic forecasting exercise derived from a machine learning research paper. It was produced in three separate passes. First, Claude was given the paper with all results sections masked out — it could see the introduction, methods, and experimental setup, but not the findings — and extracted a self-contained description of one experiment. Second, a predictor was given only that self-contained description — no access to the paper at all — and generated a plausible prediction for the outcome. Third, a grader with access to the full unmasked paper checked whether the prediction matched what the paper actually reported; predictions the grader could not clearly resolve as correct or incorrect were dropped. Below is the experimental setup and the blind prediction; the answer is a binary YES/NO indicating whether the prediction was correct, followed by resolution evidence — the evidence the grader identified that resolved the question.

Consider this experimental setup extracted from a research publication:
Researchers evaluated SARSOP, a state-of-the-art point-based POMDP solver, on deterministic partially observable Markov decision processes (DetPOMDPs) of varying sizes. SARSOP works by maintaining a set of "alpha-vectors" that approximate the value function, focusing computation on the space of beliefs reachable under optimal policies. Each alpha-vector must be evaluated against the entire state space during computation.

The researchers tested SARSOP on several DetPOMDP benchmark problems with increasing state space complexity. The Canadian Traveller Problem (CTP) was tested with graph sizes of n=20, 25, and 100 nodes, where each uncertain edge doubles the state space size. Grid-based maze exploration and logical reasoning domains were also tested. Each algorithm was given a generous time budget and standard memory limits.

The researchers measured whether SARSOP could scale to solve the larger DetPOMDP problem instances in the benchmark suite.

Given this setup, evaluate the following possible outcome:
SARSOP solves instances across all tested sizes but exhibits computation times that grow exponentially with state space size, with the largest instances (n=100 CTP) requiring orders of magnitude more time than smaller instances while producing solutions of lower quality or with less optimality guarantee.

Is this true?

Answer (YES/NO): NO